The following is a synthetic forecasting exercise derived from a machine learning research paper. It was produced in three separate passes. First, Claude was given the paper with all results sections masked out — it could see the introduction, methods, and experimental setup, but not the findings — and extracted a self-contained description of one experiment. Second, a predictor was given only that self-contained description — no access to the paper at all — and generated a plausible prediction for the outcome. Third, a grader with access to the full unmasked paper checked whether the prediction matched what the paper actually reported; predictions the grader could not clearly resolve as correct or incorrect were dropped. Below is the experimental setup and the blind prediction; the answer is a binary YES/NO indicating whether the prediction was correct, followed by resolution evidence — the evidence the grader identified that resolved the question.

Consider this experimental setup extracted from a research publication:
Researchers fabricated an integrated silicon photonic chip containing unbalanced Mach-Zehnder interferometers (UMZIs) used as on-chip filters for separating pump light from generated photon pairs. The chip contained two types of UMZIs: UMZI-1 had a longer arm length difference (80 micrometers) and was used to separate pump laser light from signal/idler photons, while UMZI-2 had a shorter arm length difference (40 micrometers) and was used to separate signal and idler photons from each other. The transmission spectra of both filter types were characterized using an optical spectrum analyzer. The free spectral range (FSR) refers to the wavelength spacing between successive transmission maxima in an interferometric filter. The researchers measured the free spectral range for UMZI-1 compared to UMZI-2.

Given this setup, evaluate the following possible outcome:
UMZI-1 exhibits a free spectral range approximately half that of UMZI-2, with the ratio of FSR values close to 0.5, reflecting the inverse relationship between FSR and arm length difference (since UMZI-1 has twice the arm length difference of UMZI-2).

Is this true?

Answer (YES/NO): YES